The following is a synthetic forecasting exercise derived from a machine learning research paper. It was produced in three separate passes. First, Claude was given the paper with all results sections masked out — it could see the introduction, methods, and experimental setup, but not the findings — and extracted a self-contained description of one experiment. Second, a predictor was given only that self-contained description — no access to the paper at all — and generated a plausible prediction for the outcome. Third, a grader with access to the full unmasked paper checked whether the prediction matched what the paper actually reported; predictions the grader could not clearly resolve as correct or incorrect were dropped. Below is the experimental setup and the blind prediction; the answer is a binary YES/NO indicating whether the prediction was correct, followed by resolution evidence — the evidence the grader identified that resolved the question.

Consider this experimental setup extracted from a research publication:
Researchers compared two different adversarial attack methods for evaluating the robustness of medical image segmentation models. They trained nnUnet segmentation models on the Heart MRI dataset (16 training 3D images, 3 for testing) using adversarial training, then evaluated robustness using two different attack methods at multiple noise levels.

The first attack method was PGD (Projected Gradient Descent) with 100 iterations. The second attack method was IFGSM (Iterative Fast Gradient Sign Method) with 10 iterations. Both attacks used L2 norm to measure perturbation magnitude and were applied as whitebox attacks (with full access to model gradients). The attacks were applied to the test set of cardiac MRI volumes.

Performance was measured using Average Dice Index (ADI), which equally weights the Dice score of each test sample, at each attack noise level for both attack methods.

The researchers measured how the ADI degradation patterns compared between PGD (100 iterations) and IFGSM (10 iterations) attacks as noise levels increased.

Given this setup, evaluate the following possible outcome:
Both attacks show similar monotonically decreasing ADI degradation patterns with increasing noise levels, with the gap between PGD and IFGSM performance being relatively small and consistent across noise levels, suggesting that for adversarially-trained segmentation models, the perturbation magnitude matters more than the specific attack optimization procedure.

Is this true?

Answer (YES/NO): NO